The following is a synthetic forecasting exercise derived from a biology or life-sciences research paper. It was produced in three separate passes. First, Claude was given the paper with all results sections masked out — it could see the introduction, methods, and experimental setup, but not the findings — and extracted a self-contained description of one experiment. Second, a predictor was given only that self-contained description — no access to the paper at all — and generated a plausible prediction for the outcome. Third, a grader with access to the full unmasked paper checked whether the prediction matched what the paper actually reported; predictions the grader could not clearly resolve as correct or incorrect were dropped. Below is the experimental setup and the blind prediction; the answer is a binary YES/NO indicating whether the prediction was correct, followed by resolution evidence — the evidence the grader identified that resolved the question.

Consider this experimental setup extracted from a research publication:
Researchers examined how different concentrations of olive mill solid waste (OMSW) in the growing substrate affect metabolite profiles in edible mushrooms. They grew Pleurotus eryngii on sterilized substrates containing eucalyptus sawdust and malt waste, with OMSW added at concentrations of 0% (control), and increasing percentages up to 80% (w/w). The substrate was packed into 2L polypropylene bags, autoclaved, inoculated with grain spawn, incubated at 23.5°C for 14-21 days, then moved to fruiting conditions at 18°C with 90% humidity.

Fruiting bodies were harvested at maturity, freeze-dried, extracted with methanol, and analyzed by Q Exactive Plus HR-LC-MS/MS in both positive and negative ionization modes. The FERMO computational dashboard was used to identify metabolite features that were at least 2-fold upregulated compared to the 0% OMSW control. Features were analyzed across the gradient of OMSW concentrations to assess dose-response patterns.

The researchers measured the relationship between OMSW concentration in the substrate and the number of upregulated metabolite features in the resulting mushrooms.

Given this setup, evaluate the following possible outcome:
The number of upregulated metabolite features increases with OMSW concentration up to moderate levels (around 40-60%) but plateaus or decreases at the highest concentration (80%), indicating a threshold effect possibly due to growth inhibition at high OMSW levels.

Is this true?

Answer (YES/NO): NO